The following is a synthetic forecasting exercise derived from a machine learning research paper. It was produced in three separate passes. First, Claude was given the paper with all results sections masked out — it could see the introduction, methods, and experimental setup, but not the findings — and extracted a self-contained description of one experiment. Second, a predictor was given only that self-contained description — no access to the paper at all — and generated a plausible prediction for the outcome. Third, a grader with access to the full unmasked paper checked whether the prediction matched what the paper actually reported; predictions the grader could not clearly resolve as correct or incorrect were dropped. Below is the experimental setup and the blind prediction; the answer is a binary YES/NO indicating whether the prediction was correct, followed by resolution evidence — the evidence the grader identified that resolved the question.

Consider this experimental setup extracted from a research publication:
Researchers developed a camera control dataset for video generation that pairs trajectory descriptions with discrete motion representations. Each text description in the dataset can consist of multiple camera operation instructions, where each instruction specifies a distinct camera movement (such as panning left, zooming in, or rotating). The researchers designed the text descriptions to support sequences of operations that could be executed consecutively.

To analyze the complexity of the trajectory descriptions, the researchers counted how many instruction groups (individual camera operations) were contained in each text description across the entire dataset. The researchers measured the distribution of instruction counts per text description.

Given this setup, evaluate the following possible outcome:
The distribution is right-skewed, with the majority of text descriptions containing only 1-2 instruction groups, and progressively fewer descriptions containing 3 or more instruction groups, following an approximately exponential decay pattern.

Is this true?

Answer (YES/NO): NO